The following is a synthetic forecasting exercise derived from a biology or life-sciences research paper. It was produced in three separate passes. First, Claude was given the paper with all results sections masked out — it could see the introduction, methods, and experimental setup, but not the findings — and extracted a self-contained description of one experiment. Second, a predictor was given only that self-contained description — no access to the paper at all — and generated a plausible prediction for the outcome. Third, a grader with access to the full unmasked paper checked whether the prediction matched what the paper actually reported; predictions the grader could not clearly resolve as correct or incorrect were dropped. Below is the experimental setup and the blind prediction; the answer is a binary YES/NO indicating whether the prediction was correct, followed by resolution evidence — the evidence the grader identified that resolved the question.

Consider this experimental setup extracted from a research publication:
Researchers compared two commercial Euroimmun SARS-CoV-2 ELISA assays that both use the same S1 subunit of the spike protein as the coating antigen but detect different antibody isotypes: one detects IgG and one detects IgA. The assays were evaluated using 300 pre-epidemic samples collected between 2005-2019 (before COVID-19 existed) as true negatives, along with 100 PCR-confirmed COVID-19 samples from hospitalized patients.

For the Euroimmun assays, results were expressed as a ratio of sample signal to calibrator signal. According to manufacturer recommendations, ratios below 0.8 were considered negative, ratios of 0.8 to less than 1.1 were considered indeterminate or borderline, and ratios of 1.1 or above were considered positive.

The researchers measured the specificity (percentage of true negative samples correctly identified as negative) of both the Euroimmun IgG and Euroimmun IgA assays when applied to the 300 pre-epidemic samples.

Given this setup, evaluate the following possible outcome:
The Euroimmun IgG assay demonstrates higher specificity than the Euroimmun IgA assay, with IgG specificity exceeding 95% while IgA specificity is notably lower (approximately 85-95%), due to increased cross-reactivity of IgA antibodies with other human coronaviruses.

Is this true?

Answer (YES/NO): NO